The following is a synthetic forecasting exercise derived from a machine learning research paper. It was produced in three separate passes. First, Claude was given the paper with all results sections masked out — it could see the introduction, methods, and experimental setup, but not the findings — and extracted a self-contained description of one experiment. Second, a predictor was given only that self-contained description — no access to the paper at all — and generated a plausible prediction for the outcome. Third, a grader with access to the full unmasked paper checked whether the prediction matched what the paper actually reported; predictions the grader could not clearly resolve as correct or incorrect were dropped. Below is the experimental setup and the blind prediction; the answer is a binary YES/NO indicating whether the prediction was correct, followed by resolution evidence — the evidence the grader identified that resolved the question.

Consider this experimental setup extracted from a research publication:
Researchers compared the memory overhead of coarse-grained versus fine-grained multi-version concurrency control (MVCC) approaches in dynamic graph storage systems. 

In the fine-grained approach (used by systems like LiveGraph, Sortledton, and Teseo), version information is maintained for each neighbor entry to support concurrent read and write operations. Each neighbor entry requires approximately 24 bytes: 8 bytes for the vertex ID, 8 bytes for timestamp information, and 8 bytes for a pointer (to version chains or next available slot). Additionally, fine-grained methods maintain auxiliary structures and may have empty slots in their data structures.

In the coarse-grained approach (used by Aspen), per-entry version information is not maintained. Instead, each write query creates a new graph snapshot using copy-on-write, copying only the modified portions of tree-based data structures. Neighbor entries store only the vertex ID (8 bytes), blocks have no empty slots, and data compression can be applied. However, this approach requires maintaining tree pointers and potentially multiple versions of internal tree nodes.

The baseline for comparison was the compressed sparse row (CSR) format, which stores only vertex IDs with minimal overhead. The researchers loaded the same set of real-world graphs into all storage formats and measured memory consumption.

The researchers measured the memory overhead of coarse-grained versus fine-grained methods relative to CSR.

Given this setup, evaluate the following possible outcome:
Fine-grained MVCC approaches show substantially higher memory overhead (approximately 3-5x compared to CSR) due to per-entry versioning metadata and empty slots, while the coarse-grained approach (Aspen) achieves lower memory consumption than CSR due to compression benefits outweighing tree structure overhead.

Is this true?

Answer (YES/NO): NO